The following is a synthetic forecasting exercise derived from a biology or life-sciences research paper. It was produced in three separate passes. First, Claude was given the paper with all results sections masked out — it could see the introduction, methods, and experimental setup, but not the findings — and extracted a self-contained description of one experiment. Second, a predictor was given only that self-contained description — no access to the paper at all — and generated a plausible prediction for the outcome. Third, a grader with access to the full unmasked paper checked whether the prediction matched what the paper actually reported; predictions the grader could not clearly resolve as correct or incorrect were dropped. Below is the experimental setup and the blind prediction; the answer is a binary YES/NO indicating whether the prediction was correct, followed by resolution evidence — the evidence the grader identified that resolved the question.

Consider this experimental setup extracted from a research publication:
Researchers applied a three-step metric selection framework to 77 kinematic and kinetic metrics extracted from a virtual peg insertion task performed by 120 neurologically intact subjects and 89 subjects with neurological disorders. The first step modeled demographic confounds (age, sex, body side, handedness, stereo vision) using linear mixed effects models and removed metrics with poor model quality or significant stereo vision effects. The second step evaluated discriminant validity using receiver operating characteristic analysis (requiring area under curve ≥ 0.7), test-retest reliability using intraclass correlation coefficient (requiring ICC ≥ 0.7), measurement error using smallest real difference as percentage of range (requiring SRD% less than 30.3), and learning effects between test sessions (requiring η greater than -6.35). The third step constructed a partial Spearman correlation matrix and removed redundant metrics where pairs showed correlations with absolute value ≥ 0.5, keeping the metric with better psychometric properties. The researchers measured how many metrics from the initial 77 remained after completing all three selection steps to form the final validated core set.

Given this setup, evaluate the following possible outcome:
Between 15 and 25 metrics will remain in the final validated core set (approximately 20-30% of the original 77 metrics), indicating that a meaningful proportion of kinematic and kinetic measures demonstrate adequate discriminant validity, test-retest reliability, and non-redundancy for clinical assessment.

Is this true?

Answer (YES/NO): NO